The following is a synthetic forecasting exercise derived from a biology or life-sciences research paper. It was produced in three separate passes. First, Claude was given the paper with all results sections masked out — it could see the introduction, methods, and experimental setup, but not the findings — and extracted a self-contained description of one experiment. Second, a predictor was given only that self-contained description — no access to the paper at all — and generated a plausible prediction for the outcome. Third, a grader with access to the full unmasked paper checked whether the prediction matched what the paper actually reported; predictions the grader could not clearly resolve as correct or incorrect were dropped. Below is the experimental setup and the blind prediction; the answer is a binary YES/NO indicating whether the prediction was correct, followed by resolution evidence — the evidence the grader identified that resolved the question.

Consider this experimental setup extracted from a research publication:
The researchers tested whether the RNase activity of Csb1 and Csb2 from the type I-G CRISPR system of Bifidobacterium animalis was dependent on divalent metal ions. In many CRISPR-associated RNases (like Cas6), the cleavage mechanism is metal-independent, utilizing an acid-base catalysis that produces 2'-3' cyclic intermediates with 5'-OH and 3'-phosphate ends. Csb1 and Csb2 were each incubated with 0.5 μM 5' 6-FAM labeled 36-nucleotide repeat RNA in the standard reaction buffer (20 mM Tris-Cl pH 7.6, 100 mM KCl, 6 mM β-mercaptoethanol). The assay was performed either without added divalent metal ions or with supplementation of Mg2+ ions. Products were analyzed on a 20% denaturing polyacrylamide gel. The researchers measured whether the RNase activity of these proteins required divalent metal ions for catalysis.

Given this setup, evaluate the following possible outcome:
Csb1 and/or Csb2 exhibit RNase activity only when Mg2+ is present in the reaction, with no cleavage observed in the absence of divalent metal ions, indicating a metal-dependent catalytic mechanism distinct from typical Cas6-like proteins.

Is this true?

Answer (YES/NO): NO